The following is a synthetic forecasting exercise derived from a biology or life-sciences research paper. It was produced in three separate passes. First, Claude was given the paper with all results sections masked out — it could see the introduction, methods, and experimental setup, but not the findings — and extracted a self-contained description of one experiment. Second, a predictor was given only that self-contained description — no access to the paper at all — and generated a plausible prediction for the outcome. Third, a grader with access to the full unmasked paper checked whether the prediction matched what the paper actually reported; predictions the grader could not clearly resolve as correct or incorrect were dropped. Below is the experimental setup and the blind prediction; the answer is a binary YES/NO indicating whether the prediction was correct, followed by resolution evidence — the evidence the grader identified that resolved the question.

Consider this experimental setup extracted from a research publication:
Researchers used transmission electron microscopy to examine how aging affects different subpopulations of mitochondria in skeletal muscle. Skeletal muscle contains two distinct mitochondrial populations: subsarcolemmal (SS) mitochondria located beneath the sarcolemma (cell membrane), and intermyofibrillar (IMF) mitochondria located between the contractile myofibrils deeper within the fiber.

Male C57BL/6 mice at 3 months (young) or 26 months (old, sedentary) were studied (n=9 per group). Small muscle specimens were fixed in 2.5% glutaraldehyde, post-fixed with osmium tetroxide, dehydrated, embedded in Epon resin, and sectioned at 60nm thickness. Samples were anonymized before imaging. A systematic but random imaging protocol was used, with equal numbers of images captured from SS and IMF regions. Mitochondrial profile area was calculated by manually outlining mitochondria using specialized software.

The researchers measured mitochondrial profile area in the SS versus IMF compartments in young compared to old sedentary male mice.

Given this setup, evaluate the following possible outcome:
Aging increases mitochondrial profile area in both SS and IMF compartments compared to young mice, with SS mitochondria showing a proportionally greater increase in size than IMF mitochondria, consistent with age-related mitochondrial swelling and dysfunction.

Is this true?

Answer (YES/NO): NO